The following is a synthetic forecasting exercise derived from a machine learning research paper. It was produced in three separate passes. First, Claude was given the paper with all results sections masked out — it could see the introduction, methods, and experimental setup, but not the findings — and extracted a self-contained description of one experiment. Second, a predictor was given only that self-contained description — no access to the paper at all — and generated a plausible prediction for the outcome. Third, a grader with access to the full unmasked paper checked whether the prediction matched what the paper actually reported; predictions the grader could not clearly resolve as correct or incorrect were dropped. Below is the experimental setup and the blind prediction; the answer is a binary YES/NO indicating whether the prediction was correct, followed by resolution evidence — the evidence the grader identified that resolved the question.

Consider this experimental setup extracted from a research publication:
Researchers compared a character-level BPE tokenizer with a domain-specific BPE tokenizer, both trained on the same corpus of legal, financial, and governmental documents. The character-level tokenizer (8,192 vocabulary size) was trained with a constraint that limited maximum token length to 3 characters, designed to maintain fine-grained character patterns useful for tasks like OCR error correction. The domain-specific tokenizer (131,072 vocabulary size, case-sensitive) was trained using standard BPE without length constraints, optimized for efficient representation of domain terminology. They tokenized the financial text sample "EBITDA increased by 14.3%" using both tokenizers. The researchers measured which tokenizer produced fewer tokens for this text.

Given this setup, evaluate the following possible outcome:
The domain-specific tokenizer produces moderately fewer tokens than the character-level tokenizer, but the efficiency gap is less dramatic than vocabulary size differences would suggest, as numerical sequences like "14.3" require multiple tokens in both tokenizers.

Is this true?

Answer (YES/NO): YES